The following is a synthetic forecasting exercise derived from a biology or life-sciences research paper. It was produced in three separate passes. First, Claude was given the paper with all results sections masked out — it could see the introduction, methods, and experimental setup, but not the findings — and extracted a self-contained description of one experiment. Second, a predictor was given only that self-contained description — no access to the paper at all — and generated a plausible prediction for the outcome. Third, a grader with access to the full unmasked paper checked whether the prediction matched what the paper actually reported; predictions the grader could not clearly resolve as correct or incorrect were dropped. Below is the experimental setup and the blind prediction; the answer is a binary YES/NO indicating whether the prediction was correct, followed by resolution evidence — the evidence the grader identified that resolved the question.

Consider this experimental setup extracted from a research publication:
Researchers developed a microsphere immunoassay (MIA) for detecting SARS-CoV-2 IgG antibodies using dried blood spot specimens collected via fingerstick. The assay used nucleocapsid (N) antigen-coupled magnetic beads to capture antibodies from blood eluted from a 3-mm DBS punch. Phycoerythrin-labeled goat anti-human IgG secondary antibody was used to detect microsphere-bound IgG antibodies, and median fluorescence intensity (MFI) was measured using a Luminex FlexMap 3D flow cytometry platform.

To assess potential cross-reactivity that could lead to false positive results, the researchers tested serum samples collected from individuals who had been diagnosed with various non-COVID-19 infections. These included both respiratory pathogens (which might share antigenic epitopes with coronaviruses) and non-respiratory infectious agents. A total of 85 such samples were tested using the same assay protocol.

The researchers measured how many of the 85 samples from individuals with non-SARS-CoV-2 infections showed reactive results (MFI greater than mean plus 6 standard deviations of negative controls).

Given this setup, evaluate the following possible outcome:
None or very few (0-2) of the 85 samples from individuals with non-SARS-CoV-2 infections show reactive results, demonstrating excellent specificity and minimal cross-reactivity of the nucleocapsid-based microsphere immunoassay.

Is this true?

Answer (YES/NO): YES